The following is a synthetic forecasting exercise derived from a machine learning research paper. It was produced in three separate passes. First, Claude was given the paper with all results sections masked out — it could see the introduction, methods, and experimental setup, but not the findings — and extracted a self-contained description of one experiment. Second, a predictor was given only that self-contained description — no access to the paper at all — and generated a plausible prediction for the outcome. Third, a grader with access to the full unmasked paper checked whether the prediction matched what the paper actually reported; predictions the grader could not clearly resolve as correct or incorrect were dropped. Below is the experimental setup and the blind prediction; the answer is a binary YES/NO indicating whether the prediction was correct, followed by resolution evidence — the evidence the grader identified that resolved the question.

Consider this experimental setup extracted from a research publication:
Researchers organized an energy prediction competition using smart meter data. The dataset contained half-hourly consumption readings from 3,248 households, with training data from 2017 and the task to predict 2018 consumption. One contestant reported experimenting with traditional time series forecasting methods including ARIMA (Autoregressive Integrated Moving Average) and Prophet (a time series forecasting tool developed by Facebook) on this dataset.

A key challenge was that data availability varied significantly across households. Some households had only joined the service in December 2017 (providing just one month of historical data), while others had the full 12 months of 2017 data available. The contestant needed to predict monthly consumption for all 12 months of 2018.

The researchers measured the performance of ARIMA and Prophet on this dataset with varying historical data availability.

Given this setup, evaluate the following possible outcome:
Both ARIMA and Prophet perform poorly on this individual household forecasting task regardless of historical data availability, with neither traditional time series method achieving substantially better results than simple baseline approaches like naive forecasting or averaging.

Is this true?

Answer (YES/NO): NO